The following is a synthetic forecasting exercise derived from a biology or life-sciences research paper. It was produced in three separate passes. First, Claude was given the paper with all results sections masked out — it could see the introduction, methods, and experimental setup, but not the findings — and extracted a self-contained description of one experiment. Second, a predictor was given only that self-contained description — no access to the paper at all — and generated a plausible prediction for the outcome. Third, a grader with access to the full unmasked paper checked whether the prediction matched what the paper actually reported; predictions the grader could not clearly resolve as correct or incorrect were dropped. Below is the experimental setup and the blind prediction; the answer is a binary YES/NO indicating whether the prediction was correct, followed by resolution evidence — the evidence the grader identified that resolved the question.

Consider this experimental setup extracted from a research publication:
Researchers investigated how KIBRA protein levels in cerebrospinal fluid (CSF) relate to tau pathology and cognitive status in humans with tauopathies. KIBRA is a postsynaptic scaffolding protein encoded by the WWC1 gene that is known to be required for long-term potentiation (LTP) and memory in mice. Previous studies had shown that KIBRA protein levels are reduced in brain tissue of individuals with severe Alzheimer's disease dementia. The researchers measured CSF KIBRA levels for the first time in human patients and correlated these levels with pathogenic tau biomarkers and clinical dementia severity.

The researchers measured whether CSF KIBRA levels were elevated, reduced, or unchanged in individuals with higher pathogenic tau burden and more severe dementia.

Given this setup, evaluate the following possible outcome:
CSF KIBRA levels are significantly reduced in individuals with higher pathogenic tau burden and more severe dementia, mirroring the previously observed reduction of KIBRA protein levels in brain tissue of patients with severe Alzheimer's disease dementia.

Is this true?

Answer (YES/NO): NO